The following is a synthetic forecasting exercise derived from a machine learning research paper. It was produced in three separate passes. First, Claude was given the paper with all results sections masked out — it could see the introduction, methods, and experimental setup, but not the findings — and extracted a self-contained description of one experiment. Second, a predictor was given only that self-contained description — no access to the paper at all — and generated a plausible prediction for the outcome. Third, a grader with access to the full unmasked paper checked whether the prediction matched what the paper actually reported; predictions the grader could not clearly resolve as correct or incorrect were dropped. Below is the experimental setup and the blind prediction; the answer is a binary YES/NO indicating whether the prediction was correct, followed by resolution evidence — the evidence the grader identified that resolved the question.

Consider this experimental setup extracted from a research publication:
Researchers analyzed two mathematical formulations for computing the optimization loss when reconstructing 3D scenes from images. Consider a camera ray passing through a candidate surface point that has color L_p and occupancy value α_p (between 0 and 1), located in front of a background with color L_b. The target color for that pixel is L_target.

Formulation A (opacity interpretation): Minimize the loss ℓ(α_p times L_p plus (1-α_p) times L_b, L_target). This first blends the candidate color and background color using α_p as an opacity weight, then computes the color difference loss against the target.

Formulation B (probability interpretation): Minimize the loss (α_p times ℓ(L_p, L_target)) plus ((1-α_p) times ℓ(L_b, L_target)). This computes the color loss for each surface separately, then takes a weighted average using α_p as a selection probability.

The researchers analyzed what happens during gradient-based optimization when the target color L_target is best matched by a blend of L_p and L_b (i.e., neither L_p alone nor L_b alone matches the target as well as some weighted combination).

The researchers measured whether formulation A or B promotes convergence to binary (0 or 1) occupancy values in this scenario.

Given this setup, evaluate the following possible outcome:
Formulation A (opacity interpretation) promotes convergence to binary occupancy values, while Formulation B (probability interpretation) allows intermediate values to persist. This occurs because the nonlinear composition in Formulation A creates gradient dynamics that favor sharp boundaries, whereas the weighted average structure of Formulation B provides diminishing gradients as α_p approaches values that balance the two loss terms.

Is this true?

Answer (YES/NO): NO